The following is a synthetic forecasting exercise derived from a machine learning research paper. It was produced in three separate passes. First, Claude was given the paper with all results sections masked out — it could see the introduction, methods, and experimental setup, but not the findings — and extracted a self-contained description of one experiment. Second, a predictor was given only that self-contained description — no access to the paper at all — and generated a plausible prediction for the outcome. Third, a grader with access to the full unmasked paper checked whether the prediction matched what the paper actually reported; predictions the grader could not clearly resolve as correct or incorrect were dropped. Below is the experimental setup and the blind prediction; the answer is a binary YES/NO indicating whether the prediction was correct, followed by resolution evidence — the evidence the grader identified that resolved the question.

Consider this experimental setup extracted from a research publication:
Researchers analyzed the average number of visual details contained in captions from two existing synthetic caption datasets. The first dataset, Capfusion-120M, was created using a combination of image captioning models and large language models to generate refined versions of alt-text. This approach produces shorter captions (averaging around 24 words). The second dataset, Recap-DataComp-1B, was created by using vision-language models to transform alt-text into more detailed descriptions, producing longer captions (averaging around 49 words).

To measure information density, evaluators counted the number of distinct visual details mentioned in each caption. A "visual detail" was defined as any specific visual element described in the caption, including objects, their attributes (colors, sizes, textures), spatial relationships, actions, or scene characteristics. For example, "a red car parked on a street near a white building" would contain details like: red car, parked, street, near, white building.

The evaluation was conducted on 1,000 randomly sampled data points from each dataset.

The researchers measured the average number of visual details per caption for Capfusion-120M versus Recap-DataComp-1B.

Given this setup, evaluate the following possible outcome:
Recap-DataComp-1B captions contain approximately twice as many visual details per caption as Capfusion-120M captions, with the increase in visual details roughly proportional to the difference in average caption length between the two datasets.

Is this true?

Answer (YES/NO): NO